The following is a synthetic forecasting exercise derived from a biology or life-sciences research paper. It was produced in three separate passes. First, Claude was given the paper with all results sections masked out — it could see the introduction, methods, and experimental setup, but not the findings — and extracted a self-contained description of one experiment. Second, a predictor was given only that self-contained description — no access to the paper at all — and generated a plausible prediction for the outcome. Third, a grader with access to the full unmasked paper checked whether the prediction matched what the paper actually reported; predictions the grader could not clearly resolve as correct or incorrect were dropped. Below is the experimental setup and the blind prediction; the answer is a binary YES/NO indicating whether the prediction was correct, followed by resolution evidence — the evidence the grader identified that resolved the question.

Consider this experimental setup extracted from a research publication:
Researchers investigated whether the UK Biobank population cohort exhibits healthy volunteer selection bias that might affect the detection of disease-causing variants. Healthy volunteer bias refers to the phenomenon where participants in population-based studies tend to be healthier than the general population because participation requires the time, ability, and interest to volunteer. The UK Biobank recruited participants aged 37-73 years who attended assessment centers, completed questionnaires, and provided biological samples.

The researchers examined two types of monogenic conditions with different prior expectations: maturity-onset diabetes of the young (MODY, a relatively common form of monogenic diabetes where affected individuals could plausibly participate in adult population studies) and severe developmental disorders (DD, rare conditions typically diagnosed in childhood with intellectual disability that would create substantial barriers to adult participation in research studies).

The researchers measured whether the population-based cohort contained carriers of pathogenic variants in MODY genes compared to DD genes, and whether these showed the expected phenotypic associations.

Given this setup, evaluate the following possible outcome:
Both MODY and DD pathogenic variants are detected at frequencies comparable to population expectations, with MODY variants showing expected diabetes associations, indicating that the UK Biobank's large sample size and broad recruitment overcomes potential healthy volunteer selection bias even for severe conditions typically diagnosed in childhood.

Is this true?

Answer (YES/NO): NO